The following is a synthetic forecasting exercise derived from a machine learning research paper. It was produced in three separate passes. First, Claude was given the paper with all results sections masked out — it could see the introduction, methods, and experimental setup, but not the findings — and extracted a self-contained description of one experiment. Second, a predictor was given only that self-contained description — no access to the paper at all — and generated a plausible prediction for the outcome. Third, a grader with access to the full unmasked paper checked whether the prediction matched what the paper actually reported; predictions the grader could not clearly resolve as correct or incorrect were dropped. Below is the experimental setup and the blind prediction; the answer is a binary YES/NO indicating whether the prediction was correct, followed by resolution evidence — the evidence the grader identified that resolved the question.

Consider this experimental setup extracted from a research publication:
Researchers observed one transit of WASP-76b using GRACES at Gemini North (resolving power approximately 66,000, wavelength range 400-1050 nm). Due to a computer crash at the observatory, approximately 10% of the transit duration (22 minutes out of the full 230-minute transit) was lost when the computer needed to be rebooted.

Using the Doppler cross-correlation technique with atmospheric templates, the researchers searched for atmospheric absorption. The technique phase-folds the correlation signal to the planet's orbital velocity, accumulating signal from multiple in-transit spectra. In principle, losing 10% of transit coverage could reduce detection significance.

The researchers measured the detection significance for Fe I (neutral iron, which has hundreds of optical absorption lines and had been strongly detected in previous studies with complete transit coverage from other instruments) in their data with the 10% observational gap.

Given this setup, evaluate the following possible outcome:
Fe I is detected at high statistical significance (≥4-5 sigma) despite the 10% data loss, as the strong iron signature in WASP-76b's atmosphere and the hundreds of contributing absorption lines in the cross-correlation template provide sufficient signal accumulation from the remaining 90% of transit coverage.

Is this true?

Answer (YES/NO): YES